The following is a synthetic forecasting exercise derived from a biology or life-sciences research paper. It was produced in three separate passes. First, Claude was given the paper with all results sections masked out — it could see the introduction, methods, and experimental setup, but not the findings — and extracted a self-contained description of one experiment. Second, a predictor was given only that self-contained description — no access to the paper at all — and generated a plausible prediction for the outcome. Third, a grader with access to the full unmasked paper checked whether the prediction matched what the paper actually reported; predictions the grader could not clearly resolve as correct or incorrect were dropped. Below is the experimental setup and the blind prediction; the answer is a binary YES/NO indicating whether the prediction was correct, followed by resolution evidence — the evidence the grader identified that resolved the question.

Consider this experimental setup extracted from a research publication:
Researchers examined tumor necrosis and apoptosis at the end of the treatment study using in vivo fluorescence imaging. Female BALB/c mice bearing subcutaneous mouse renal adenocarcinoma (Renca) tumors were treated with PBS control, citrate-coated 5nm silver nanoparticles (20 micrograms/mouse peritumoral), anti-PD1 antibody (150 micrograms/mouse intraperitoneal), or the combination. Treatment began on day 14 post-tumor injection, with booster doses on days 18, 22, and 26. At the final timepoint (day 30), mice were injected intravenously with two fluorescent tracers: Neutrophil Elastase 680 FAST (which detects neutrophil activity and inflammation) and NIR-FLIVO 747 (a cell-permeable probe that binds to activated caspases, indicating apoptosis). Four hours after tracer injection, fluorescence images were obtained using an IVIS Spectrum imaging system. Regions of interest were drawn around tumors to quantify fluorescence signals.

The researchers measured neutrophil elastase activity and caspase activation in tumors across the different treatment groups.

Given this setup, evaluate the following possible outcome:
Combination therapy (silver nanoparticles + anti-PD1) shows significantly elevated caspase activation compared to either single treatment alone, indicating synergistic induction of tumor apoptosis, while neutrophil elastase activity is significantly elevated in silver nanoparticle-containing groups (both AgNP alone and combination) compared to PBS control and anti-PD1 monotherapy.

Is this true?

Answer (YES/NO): NO